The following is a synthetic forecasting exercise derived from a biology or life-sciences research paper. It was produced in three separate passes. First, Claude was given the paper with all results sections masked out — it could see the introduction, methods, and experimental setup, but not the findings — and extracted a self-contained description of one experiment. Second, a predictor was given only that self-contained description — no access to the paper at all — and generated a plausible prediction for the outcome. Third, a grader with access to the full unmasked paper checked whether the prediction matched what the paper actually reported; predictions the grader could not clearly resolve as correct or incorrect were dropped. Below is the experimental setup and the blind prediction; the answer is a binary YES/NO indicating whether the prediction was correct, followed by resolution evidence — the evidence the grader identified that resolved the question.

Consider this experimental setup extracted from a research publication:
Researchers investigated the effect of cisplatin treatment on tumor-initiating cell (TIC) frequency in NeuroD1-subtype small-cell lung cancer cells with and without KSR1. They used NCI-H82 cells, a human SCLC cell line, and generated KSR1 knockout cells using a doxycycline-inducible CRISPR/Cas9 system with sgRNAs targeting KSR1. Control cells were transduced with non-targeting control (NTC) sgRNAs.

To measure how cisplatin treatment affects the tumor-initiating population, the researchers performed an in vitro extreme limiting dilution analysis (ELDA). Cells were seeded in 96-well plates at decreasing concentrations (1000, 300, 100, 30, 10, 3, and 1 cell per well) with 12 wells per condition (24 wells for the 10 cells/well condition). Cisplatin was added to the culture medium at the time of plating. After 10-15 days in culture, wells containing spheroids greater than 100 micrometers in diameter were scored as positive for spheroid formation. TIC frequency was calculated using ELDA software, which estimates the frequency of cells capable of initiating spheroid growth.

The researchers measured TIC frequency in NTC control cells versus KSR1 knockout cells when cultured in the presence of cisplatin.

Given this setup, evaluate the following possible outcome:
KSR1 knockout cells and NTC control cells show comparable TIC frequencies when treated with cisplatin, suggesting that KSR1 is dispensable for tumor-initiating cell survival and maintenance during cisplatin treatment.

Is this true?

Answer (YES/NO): NO